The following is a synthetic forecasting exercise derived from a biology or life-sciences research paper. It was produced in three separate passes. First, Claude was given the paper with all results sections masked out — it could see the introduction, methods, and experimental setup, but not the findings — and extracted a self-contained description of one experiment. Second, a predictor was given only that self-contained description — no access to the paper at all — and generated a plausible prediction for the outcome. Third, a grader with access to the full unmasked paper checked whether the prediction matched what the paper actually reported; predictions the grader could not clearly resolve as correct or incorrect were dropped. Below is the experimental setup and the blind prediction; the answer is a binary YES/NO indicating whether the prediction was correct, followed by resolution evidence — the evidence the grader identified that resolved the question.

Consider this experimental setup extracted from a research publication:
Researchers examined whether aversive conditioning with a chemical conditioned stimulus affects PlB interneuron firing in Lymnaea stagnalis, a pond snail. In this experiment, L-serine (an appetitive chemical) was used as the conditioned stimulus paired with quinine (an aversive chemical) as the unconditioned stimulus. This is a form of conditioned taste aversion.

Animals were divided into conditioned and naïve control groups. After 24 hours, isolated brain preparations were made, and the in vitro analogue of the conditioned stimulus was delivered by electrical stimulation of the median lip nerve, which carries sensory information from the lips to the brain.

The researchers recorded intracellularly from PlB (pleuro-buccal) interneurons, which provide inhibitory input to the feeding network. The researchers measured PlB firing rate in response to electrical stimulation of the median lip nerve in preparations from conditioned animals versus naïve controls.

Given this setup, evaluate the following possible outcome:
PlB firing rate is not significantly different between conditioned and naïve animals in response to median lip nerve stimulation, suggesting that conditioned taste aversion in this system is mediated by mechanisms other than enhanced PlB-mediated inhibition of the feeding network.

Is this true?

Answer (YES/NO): NO